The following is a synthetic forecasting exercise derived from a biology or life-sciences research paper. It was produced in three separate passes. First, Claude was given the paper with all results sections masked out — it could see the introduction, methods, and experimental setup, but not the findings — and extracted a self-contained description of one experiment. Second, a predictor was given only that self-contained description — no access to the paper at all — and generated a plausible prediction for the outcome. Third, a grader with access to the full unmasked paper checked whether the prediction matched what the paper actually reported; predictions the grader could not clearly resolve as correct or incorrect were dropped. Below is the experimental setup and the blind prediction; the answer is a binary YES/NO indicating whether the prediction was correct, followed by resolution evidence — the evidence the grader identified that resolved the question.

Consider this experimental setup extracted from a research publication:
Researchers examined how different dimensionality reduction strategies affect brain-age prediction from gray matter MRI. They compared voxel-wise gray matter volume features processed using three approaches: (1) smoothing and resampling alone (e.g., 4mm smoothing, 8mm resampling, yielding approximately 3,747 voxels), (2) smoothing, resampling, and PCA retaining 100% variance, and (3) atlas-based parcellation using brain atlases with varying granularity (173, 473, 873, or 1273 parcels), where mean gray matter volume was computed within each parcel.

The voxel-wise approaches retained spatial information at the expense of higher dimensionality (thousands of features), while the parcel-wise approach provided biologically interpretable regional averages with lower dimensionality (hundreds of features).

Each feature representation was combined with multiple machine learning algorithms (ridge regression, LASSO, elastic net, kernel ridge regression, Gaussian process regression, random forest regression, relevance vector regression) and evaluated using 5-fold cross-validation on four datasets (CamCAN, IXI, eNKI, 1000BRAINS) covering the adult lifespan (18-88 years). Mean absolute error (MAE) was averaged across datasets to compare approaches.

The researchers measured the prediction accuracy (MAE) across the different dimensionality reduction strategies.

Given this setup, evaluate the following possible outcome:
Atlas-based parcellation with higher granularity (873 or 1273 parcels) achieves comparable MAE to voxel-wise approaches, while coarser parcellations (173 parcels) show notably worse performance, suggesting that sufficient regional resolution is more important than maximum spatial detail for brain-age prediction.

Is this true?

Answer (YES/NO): NO